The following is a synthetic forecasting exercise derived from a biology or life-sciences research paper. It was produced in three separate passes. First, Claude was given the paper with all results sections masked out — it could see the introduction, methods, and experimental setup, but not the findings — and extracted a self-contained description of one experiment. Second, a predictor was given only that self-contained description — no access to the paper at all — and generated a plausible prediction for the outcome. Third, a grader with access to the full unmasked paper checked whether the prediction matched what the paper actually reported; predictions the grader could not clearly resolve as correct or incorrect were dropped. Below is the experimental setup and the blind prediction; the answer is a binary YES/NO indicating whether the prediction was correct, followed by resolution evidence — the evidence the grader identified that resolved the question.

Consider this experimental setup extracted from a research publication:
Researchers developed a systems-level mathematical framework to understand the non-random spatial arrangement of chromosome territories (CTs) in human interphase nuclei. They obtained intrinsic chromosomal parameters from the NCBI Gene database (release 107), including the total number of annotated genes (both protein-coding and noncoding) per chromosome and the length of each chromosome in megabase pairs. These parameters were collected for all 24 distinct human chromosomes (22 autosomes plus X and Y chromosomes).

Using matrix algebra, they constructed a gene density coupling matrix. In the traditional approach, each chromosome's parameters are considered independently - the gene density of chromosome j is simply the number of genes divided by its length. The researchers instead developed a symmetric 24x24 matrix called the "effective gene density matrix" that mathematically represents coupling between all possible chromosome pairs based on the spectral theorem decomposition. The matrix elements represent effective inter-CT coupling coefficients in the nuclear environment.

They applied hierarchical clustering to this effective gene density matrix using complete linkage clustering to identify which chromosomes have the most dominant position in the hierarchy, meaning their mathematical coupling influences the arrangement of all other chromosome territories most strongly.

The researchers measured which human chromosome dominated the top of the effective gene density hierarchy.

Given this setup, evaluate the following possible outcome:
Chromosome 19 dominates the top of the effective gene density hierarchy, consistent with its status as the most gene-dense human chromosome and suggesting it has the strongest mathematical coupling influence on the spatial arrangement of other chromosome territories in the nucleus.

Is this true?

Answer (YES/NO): YES